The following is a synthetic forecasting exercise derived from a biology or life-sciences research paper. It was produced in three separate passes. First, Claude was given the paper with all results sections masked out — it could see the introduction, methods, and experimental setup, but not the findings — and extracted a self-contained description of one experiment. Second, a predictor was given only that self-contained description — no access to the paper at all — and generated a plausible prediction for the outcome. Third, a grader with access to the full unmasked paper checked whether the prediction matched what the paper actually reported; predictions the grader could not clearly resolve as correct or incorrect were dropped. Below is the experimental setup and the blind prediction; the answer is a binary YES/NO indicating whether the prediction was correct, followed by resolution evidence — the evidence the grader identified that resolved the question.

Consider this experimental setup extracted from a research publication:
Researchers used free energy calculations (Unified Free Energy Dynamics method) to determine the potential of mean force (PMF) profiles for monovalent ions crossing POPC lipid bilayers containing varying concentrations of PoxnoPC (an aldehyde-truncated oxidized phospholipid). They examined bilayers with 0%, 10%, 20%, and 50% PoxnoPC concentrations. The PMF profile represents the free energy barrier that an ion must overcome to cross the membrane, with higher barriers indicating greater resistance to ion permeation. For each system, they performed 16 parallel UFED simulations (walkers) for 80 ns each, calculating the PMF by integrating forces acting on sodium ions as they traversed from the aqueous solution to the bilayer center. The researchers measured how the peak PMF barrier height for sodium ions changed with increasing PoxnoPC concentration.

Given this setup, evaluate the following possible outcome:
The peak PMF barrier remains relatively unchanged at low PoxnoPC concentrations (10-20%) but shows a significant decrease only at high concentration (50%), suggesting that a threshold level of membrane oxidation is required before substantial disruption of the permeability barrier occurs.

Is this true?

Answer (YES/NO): NO